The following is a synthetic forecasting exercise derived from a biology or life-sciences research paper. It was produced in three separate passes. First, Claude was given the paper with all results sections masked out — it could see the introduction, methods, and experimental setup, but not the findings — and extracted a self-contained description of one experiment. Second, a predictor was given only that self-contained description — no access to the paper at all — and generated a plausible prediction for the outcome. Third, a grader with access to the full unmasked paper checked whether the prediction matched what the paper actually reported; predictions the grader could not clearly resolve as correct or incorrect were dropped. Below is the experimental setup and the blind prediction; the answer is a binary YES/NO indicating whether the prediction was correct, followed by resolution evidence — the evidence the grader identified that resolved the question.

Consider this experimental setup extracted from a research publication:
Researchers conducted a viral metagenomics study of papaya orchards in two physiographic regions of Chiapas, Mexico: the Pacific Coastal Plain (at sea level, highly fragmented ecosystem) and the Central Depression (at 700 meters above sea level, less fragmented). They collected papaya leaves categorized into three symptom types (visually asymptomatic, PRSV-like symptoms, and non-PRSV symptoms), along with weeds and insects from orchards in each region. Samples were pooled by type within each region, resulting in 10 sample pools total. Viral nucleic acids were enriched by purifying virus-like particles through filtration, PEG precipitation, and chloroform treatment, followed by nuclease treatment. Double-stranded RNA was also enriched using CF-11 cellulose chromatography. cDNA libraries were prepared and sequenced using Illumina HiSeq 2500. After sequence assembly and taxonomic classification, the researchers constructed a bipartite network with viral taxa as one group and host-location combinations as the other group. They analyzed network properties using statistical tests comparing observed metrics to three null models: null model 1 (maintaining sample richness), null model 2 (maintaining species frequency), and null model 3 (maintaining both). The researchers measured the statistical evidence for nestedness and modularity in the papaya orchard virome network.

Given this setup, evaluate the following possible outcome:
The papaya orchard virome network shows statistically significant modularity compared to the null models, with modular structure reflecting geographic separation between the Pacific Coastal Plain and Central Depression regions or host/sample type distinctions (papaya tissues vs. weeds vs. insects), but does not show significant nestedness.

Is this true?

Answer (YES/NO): NO